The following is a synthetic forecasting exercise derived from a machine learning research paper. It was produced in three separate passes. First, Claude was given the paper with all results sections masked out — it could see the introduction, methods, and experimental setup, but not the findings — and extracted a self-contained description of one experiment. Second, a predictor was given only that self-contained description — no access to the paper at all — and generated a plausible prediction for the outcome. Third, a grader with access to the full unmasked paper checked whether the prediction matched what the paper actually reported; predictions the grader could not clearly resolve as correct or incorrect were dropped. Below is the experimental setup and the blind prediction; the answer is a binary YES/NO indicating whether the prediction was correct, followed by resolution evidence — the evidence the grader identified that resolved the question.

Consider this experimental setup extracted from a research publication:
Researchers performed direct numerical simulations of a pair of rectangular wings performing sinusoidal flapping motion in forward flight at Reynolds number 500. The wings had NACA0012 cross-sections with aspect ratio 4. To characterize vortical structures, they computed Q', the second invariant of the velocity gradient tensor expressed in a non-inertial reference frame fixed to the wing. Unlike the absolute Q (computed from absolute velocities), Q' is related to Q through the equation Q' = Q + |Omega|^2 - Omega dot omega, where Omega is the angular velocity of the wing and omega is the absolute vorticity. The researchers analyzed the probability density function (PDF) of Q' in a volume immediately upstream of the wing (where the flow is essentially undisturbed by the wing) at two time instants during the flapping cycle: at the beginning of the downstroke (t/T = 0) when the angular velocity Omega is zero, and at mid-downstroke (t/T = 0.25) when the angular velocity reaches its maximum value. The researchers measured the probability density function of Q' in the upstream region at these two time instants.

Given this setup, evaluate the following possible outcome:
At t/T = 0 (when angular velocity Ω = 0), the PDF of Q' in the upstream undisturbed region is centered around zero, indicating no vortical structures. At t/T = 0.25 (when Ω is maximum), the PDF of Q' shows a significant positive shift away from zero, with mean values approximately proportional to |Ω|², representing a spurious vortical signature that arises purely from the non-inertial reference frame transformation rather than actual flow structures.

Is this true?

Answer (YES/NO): YES